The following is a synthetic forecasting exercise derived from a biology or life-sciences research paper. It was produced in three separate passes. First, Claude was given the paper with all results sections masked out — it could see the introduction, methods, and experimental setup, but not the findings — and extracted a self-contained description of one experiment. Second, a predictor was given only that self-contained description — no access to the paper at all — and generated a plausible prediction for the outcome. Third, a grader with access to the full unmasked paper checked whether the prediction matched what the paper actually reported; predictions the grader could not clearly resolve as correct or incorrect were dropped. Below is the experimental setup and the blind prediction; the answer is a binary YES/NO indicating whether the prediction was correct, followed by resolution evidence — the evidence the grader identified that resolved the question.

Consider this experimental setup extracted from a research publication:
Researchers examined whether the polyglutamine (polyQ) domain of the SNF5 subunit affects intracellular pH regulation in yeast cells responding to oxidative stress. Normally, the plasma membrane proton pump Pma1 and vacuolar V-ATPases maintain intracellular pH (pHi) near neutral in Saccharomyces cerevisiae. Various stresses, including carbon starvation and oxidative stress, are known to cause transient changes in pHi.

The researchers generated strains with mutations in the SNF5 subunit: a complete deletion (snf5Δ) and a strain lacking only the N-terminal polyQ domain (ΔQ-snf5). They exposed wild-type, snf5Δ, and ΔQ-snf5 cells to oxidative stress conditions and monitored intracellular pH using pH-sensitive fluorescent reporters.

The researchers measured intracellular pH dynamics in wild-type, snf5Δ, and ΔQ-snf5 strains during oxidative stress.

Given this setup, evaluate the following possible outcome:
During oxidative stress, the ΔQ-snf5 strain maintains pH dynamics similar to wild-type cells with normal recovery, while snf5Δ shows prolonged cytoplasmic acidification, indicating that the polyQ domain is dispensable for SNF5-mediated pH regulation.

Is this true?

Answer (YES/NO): NO